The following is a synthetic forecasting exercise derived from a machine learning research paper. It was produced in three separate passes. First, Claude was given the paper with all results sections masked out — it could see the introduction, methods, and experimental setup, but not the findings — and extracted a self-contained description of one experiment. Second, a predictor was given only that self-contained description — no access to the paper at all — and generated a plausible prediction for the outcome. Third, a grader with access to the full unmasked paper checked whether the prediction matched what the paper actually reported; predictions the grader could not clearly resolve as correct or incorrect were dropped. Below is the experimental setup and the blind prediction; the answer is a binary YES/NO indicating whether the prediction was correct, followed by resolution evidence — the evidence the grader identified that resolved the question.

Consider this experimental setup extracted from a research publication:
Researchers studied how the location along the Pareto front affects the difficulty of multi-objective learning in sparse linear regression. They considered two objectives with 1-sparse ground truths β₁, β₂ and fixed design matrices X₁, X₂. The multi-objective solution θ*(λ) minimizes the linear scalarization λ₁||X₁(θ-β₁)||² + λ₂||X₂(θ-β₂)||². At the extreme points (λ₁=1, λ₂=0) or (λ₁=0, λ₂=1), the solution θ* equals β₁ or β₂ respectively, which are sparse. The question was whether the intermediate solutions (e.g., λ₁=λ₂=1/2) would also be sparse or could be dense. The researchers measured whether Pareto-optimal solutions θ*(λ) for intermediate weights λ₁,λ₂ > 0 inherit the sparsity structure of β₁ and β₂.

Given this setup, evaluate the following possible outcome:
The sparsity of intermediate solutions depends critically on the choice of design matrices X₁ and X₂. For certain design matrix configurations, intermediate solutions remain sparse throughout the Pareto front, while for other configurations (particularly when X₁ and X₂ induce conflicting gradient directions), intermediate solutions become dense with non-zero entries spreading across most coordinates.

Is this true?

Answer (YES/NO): YES